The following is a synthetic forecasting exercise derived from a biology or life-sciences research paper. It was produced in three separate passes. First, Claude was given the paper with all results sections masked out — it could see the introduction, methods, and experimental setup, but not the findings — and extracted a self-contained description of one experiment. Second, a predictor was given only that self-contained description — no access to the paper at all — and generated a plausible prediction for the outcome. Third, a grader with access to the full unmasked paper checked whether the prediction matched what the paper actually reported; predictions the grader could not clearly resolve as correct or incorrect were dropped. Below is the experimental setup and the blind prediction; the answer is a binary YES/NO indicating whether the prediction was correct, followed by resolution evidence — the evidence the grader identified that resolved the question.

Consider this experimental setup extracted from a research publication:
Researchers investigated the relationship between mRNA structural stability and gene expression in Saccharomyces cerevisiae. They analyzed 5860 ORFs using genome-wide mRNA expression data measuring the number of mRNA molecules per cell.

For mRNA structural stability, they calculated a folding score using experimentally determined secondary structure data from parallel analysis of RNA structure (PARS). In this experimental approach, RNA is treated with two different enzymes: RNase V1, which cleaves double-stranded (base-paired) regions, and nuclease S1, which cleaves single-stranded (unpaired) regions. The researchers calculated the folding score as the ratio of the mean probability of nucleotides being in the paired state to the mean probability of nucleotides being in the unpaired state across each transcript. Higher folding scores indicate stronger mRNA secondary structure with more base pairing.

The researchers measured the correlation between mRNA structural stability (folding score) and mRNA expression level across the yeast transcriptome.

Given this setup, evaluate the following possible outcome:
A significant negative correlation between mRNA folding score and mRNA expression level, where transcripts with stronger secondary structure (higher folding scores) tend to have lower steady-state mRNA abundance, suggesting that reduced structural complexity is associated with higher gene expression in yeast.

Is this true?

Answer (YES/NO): NO